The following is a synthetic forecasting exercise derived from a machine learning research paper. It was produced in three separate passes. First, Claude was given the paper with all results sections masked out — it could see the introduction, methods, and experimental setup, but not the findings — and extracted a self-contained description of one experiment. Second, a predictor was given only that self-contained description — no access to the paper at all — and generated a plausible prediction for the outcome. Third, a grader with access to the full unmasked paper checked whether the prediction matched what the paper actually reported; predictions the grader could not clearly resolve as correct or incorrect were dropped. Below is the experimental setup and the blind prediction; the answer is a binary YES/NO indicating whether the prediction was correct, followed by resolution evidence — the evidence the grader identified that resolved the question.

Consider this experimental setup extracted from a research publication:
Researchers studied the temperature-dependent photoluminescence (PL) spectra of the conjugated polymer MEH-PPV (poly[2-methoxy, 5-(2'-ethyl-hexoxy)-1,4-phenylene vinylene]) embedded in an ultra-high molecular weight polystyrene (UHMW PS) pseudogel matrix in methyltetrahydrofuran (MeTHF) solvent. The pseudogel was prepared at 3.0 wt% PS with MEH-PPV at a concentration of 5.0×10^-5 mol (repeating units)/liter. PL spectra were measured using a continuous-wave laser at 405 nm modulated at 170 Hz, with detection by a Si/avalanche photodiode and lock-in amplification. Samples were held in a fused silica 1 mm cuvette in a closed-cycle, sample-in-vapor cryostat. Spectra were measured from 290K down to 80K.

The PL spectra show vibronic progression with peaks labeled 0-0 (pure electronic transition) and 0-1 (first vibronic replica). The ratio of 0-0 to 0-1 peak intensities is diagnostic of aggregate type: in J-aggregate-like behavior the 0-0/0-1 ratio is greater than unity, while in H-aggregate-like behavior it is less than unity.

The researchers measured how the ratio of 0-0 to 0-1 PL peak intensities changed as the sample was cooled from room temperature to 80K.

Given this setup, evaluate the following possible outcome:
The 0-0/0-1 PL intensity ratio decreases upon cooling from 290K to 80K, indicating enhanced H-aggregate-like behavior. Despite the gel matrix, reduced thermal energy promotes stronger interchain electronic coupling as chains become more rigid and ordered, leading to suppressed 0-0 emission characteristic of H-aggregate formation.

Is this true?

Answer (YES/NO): NO